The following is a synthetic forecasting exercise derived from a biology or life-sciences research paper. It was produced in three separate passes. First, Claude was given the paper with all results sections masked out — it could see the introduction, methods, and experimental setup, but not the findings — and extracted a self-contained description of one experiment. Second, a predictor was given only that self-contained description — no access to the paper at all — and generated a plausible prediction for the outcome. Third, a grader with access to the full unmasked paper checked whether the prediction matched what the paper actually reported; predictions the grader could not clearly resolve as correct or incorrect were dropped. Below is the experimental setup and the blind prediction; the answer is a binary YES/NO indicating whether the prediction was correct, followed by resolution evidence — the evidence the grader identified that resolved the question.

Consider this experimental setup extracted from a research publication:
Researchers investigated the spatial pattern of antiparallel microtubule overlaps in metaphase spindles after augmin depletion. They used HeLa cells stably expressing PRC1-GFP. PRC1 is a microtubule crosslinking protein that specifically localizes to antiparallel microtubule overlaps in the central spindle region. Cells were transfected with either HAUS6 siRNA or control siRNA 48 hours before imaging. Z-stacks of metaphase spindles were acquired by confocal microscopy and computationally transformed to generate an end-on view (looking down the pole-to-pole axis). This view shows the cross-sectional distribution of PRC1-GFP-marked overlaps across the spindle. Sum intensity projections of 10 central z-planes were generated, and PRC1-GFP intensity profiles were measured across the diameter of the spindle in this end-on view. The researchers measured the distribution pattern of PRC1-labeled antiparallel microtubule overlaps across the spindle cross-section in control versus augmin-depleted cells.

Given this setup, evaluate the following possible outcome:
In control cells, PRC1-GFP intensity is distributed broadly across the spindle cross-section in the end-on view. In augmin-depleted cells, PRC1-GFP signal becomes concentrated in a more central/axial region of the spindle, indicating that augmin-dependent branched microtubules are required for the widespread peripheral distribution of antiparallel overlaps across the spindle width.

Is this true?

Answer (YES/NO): NO